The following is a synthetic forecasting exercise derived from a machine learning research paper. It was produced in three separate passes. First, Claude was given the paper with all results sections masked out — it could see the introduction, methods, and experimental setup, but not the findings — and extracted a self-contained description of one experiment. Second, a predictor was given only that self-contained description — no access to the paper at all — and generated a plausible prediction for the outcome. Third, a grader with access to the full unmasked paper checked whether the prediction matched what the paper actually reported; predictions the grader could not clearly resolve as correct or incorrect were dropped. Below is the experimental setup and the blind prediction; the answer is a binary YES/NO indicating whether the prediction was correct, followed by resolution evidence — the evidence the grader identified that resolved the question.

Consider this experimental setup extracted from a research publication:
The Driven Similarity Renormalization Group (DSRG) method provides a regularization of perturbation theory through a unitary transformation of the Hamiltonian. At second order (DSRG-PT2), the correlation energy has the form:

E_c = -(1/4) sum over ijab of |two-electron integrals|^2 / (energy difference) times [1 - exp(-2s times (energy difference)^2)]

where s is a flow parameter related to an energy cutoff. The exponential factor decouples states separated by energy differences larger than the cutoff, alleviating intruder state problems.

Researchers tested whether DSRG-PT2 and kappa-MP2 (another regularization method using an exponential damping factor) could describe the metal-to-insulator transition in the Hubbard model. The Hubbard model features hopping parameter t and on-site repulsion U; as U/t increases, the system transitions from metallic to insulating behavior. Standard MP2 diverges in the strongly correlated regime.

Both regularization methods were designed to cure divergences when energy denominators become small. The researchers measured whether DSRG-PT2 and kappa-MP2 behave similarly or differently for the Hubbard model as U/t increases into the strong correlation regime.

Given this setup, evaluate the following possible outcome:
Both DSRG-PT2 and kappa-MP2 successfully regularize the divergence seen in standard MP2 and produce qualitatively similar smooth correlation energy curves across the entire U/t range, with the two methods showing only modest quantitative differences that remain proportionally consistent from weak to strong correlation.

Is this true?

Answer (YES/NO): NO